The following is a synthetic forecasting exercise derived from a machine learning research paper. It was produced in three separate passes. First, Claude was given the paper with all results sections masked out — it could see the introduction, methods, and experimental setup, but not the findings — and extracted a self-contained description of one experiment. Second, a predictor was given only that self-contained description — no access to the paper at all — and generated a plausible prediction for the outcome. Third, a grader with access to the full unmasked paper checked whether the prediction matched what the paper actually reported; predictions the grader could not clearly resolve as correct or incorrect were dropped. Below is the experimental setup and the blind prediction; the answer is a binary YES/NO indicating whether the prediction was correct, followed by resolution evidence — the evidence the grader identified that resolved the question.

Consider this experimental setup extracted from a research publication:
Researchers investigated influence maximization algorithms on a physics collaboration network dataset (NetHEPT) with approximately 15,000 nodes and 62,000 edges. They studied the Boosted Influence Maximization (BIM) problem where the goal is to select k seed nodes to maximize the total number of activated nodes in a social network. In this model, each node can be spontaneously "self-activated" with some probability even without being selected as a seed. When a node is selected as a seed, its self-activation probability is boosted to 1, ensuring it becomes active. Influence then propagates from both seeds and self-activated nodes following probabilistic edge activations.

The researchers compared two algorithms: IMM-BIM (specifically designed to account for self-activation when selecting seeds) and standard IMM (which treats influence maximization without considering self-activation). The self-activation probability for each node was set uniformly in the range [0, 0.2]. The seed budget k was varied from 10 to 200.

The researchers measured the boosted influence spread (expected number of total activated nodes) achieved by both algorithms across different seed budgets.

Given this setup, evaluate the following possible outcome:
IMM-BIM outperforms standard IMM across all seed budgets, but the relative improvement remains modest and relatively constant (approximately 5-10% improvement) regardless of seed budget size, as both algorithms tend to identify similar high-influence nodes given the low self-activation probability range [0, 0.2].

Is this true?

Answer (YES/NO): NO